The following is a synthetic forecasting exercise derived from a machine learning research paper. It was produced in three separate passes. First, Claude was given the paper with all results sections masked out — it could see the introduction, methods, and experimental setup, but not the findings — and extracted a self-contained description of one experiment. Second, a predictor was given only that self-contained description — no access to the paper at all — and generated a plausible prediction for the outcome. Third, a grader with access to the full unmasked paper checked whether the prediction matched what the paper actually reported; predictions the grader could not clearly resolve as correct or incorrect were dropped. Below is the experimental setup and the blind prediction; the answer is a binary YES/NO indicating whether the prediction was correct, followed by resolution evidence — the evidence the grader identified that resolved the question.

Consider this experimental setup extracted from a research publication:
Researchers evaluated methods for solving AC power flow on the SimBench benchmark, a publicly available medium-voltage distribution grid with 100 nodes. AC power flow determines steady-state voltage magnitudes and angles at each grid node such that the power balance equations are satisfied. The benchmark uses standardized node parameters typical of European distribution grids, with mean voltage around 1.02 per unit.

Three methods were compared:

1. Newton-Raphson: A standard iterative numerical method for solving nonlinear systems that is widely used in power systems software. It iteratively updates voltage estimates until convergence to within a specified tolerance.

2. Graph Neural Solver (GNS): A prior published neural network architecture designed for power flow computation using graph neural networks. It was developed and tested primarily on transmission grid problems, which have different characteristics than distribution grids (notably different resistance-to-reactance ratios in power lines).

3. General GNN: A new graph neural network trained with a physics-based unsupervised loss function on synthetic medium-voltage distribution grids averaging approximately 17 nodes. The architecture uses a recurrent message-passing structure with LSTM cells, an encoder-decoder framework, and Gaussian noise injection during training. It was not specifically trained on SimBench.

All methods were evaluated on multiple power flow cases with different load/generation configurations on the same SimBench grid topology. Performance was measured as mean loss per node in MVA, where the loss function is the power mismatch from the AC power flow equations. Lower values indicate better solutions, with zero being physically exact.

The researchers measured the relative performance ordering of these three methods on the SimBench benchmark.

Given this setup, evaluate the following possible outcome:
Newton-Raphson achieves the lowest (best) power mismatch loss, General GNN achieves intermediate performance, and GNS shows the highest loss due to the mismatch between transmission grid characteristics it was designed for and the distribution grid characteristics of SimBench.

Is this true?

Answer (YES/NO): NO